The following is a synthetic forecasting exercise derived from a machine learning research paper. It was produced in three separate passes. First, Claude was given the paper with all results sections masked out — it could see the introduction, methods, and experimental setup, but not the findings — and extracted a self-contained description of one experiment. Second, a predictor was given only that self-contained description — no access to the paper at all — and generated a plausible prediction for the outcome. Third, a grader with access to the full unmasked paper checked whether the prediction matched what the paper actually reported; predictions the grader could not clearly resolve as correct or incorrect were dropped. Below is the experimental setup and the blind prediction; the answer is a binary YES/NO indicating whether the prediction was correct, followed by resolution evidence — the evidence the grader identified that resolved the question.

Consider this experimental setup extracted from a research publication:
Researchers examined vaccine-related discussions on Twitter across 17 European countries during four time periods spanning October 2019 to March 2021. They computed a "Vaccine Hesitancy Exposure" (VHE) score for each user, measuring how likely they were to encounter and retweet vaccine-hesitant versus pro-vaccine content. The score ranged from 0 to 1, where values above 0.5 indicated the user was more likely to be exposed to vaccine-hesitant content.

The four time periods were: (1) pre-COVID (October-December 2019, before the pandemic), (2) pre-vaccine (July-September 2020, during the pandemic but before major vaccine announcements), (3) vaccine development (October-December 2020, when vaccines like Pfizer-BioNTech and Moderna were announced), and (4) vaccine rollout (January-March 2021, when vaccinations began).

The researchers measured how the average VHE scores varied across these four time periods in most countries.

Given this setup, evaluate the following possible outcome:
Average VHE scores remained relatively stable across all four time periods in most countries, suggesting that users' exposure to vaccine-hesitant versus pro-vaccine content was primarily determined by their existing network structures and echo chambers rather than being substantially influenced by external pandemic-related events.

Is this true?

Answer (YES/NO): NO